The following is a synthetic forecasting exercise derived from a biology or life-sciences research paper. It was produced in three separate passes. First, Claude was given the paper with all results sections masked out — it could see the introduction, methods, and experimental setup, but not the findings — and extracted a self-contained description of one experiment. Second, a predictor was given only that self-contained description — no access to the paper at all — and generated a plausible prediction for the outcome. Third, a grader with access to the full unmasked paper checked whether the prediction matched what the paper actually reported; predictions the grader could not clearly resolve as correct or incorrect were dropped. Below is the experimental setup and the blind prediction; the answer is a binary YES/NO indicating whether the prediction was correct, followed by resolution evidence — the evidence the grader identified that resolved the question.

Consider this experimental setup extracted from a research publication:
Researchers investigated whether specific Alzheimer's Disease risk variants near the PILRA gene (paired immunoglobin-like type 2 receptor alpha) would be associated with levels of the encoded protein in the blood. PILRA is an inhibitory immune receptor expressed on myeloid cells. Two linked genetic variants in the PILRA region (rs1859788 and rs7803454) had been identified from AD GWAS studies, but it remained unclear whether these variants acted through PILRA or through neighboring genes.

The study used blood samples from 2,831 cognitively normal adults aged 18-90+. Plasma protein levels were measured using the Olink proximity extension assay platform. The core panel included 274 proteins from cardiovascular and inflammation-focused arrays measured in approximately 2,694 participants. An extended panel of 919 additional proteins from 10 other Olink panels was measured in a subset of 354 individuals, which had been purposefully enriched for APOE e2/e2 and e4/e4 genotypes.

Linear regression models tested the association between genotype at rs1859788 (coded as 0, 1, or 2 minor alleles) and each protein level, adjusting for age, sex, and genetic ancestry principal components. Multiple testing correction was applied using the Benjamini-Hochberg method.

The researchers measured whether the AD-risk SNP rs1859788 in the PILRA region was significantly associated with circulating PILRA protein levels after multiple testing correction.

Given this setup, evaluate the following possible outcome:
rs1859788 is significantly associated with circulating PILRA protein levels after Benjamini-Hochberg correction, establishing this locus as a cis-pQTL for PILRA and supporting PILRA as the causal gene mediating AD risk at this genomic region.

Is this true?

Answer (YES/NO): YES